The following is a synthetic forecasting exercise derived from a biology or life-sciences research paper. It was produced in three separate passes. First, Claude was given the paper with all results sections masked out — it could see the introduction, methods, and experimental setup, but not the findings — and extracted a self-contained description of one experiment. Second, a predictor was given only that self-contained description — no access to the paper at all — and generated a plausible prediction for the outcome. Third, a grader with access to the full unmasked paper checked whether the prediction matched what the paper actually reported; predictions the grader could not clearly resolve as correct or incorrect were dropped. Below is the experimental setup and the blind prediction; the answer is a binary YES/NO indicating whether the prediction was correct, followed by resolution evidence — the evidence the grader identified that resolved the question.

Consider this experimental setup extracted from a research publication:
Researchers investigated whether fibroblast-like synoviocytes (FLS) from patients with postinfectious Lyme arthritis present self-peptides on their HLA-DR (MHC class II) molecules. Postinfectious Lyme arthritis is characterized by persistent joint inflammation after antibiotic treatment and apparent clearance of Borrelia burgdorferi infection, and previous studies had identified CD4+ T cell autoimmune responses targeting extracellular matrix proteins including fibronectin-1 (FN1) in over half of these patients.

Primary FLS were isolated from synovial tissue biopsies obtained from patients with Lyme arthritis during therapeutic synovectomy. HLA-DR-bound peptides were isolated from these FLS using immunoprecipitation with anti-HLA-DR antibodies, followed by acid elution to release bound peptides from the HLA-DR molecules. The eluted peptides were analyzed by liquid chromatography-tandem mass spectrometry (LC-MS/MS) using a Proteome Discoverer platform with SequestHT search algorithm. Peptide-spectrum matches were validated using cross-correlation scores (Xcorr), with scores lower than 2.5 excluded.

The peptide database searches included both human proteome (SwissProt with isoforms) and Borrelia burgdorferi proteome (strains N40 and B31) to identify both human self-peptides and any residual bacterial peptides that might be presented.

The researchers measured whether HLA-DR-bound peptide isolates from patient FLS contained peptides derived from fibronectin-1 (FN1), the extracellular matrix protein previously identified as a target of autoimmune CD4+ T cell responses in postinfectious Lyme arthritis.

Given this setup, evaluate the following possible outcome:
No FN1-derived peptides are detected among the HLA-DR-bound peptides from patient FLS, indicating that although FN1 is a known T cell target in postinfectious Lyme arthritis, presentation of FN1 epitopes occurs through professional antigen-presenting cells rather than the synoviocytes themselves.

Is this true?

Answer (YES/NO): NO